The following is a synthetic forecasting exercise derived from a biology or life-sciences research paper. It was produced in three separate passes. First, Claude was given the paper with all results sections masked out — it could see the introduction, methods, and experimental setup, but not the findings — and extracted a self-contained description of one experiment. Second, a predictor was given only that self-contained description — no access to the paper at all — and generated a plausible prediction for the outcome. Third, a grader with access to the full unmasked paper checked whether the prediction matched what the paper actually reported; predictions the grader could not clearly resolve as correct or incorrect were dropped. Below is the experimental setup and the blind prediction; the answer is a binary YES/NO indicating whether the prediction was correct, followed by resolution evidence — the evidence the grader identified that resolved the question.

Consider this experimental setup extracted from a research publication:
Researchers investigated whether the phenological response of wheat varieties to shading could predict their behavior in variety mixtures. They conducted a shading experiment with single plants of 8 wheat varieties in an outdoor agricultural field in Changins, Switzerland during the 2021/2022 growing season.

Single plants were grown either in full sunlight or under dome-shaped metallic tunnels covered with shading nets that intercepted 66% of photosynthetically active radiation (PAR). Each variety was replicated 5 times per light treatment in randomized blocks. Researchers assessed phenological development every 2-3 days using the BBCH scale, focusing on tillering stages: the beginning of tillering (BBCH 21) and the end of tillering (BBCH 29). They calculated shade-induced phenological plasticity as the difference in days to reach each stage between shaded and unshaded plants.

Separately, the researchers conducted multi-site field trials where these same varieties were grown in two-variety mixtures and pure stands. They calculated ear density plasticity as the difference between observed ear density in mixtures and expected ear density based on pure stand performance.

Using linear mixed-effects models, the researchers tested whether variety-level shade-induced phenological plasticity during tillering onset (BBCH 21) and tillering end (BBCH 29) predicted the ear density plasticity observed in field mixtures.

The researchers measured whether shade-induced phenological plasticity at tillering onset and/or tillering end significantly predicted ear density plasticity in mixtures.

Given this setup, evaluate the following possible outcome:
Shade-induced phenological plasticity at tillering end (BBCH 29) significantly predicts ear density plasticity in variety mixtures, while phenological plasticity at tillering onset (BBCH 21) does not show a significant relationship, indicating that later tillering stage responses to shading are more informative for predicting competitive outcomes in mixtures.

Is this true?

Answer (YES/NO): NO